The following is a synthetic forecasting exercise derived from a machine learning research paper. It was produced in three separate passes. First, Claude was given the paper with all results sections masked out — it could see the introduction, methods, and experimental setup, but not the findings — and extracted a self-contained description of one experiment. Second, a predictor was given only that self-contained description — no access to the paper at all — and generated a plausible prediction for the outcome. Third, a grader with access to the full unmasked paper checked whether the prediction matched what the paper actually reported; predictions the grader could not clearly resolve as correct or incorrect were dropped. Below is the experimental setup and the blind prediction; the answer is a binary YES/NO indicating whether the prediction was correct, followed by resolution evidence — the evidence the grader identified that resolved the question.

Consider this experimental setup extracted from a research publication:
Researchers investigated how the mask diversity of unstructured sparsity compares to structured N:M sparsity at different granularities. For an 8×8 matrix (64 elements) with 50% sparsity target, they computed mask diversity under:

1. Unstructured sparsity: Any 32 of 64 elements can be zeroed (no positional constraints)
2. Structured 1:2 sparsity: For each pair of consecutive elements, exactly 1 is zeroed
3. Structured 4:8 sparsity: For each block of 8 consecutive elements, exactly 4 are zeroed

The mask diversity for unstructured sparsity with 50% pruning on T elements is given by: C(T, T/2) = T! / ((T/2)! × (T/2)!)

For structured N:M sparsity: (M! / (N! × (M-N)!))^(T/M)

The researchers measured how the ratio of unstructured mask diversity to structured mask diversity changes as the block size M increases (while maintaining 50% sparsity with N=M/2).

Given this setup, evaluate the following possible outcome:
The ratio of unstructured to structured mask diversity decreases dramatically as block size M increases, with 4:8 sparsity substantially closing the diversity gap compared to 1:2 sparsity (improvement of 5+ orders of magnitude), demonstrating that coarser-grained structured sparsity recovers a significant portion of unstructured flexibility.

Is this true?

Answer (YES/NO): YES